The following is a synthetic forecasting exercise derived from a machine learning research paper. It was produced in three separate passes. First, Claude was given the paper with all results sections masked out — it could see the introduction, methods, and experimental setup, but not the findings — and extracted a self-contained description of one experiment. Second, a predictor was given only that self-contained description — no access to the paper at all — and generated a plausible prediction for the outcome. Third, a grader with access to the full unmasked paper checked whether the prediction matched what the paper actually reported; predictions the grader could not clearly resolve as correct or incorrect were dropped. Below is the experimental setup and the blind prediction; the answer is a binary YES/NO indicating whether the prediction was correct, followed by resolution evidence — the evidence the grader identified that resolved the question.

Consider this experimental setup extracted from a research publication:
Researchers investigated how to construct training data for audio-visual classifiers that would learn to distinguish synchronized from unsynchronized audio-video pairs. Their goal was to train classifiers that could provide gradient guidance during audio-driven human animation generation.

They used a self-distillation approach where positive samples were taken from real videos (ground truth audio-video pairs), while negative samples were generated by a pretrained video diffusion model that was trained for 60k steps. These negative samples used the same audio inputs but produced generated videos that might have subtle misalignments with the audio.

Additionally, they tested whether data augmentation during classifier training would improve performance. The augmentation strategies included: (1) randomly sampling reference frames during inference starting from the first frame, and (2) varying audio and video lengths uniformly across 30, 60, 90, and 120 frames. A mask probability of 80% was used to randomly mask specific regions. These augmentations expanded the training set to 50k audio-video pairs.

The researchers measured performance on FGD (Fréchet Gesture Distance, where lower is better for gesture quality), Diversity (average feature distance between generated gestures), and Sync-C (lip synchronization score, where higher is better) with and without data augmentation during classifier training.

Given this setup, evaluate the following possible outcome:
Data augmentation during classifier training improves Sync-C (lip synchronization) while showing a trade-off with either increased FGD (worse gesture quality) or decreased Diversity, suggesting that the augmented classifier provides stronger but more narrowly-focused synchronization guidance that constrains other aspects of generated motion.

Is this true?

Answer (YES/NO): NO